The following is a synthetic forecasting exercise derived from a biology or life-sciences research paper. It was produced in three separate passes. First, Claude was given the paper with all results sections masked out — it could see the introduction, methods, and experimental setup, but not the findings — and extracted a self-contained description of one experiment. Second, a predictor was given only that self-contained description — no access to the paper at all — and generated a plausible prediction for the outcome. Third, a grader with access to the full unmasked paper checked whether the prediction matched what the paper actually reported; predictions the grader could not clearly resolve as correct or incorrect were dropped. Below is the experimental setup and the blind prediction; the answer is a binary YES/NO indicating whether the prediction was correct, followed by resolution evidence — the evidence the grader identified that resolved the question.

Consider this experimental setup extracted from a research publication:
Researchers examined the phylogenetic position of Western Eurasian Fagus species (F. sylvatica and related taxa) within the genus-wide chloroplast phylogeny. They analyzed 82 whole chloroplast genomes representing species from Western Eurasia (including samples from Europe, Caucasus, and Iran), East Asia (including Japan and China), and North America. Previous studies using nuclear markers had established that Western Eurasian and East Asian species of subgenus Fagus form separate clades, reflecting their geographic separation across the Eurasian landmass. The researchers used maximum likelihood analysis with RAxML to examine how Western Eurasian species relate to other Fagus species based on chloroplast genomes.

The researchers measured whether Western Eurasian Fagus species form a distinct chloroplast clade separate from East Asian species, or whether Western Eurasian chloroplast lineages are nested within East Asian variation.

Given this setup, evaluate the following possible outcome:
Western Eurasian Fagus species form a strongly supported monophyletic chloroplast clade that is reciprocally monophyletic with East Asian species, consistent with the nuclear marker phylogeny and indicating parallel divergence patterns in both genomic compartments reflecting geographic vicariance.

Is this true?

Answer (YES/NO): NO